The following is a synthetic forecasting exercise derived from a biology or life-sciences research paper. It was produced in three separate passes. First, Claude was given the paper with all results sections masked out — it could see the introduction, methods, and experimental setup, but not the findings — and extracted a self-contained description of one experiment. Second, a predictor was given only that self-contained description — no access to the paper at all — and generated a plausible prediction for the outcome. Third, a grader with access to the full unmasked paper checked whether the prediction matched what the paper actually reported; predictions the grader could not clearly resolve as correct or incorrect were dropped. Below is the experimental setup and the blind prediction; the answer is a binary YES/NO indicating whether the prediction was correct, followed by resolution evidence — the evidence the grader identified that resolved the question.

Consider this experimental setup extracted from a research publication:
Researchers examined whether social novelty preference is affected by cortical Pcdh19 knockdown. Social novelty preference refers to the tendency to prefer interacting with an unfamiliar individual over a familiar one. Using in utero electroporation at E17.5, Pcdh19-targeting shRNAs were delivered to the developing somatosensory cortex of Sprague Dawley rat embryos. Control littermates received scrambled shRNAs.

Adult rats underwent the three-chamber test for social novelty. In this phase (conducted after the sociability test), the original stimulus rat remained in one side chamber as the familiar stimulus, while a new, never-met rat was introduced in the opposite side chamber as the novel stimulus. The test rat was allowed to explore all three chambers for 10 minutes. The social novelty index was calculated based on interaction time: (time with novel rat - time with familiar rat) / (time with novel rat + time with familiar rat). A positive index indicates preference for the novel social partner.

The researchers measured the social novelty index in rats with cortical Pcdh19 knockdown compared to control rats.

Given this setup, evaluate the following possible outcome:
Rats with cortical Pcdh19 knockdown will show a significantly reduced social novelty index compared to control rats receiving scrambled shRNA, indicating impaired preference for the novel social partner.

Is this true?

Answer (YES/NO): NO